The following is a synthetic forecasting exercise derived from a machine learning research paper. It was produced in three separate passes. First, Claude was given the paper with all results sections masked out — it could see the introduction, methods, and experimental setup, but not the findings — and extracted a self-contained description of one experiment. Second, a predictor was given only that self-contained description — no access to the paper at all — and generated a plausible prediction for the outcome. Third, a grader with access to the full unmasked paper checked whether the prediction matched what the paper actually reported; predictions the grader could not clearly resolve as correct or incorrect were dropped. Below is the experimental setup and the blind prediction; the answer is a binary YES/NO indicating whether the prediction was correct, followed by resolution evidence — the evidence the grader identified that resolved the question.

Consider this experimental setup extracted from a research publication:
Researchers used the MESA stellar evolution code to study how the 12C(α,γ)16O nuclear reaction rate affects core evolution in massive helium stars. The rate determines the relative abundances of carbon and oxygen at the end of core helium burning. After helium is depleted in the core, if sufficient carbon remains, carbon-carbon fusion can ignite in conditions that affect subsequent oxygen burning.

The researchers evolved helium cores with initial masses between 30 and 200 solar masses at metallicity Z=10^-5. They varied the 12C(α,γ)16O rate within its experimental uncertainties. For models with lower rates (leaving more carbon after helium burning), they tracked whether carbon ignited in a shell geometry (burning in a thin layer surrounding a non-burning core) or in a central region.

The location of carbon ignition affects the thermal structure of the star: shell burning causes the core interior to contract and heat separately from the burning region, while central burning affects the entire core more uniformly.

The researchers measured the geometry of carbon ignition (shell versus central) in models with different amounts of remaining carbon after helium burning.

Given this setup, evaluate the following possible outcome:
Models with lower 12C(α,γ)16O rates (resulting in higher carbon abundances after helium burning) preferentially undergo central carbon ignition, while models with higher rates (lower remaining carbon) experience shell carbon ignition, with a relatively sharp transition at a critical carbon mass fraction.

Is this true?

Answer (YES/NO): NO